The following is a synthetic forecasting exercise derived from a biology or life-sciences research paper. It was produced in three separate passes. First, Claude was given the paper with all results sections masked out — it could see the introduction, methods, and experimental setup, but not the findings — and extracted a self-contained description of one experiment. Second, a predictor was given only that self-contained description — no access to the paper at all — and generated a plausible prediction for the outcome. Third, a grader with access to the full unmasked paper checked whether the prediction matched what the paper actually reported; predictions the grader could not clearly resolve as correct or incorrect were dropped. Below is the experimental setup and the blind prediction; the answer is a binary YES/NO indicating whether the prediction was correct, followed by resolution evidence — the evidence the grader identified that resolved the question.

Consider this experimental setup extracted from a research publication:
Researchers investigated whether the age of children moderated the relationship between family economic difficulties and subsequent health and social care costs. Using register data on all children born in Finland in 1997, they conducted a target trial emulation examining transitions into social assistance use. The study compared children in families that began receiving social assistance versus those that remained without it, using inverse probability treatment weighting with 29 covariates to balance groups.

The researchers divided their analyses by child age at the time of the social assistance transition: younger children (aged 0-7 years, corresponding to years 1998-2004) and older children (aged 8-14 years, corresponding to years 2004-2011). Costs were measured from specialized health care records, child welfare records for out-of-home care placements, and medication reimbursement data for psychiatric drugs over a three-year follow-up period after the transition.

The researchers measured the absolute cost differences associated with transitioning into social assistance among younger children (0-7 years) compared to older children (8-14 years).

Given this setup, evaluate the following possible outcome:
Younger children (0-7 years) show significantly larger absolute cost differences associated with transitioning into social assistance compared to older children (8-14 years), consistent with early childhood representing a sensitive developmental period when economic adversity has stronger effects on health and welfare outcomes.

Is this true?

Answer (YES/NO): NO